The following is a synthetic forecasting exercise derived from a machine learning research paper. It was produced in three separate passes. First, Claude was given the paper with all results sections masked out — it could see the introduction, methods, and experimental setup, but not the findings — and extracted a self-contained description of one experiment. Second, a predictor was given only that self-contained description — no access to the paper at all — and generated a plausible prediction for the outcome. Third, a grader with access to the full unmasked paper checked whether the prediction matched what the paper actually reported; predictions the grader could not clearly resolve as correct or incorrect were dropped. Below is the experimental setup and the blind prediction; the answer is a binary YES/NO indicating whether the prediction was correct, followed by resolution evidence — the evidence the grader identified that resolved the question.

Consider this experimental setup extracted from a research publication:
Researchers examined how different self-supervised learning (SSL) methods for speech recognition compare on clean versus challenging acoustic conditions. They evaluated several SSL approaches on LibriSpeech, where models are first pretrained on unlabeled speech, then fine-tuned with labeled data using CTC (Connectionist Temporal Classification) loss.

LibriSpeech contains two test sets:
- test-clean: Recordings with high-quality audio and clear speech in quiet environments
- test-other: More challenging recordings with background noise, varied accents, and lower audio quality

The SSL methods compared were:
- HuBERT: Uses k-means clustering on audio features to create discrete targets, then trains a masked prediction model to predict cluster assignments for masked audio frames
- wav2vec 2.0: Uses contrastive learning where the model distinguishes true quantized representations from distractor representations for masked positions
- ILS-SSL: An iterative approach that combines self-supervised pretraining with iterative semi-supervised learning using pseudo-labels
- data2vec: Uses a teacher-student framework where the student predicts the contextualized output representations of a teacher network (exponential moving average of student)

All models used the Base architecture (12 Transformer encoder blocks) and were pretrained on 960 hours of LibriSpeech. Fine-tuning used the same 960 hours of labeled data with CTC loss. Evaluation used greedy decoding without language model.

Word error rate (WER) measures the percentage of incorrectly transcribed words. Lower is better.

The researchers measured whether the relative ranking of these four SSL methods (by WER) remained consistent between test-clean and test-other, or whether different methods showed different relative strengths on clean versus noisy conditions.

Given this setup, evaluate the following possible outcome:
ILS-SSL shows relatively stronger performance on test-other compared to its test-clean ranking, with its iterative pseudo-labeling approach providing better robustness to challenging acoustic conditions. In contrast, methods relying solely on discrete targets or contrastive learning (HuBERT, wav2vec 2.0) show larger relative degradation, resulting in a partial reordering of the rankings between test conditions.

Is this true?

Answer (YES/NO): YES